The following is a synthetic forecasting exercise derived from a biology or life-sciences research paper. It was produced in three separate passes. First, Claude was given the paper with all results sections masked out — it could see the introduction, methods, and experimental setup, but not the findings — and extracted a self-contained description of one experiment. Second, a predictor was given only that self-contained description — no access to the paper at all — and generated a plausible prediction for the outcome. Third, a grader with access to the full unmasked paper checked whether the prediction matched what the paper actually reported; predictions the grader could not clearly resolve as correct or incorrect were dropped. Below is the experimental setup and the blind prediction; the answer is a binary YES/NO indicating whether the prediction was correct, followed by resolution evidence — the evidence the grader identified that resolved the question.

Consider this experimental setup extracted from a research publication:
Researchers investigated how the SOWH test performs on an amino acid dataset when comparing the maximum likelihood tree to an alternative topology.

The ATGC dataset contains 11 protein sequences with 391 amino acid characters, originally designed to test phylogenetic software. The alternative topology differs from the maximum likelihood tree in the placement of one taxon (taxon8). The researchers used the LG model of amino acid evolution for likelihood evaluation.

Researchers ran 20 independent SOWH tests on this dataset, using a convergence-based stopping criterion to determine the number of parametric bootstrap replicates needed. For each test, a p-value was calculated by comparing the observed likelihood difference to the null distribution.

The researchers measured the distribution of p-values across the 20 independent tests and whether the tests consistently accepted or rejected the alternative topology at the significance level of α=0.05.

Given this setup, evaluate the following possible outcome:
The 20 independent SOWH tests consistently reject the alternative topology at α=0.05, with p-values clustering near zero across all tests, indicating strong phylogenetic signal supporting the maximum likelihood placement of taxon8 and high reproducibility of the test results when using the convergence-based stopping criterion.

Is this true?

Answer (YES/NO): NO